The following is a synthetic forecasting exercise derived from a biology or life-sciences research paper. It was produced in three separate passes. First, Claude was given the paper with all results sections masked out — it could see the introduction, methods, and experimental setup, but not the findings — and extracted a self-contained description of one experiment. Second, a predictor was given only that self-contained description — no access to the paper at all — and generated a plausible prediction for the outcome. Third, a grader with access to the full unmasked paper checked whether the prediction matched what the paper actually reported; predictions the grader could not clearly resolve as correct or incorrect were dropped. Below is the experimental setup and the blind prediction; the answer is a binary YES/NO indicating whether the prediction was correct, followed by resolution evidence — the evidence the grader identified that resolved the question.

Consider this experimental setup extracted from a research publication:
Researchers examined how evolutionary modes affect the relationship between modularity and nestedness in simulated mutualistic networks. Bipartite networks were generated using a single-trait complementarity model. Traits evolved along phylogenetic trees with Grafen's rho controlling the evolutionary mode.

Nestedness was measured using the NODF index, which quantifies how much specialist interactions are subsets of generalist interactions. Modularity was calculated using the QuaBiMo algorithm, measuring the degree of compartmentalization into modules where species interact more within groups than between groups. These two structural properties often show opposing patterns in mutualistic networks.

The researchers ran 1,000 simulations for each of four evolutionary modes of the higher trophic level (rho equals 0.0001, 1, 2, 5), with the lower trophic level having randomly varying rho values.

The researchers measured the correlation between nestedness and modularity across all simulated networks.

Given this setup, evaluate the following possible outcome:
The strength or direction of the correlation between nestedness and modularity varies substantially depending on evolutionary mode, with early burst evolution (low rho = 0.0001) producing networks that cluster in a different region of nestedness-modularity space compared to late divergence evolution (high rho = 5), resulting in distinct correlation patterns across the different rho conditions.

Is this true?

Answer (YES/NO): NO